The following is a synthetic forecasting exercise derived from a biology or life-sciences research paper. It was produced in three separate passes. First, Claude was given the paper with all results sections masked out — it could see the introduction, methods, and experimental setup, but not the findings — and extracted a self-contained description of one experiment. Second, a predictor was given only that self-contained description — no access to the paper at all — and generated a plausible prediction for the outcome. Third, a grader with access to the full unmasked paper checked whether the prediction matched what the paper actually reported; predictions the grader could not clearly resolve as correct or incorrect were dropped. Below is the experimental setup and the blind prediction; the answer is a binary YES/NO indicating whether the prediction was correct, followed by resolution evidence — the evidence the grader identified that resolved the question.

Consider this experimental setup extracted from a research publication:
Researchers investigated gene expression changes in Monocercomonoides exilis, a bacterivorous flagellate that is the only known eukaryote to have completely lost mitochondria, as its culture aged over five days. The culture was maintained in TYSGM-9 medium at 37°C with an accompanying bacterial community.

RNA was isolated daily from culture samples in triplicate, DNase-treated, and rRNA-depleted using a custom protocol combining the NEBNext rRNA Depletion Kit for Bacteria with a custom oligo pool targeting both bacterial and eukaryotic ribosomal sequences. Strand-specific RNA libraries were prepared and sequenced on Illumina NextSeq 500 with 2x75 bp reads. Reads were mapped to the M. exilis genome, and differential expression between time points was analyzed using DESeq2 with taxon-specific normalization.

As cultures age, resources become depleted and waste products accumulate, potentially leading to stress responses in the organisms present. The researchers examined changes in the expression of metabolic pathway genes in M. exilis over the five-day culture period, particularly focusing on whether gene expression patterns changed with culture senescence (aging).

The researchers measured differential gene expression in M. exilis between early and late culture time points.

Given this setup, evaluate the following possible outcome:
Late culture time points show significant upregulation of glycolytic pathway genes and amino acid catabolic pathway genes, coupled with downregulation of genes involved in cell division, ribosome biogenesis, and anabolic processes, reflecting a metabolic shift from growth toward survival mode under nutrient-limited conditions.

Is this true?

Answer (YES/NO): NO